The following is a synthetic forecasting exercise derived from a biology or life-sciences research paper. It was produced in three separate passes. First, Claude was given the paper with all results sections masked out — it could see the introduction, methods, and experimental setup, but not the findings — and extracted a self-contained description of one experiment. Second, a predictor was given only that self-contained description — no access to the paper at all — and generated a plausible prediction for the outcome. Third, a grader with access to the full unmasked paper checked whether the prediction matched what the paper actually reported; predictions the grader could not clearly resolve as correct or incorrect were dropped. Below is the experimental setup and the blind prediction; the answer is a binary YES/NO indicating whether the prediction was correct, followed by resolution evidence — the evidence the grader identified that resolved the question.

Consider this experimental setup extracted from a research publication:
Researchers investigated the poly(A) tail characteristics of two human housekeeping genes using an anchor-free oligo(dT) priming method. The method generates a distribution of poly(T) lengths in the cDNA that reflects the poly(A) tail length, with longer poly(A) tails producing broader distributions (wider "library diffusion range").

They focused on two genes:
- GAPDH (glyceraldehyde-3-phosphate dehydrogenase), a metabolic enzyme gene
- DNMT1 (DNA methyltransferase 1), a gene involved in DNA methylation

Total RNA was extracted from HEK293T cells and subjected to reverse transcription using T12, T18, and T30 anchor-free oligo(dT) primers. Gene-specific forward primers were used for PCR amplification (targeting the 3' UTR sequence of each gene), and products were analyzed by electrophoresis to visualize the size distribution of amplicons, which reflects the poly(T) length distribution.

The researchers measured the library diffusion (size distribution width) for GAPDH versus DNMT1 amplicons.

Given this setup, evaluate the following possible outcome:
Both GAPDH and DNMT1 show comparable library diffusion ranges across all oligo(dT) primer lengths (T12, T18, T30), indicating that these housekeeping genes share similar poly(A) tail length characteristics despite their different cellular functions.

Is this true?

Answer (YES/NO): NO